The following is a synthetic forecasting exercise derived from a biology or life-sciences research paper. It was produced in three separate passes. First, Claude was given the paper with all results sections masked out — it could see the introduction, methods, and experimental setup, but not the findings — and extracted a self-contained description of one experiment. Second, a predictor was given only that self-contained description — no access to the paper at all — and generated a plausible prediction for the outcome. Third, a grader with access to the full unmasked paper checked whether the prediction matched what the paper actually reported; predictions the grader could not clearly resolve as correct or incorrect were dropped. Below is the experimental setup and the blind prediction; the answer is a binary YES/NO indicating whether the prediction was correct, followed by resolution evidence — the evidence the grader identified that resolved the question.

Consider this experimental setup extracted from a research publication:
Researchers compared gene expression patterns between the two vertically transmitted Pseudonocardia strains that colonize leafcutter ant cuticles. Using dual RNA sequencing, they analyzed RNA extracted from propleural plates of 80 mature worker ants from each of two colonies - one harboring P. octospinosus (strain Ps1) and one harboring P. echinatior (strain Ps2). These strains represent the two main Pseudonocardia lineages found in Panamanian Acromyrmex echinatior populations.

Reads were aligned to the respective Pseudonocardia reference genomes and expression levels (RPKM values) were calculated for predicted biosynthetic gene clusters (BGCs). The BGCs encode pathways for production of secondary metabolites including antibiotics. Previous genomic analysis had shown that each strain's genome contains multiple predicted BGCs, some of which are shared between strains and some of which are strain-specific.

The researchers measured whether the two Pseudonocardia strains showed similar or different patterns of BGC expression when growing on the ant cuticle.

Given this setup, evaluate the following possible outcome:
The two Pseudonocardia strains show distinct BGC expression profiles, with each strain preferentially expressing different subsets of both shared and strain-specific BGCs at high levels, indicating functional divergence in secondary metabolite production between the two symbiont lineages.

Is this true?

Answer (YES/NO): NO